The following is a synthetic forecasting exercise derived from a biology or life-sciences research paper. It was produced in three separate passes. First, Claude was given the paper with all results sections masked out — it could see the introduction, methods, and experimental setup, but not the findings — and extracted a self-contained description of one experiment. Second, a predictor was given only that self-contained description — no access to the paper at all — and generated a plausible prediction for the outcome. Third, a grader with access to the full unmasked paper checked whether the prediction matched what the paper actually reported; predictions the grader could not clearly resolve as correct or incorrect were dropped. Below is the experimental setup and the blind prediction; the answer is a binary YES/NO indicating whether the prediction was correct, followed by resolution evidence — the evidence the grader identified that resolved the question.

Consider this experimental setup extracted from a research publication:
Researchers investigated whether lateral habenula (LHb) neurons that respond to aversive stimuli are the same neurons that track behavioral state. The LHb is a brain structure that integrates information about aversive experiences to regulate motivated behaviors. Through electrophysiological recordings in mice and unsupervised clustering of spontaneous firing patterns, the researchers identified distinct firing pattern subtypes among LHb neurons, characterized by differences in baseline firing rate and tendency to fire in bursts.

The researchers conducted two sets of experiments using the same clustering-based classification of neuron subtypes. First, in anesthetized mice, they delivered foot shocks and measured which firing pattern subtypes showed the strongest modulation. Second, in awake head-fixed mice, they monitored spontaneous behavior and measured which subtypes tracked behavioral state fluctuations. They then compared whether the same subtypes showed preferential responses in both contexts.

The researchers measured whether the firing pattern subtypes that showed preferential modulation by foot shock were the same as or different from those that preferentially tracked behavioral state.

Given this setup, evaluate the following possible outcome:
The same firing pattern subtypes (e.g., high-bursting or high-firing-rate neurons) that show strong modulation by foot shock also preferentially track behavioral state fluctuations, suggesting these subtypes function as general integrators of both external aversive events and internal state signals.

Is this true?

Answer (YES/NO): YES